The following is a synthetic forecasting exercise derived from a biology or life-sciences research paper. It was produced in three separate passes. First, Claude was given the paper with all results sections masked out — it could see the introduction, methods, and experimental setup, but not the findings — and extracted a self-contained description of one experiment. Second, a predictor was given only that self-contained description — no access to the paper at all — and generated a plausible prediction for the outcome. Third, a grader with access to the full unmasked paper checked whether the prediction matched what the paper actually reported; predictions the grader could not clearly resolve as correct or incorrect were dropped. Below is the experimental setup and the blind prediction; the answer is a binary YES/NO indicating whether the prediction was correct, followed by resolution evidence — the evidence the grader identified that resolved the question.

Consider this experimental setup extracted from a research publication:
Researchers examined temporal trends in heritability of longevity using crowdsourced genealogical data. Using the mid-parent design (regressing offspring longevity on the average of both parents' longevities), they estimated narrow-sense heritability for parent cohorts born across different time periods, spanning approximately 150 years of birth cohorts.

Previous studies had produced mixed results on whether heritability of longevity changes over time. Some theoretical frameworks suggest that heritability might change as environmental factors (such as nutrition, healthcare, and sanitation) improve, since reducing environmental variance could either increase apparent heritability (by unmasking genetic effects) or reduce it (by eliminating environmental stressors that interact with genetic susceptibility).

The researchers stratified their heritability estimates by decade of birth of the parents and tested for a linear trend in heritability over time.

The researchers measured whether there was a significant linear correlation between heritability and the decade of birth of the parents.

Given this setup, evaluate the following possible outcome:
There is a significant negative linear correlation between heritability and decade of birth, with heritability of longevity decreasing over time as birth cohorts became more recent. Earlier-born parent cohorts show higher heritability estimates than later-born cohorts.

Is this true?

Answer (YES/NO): NO